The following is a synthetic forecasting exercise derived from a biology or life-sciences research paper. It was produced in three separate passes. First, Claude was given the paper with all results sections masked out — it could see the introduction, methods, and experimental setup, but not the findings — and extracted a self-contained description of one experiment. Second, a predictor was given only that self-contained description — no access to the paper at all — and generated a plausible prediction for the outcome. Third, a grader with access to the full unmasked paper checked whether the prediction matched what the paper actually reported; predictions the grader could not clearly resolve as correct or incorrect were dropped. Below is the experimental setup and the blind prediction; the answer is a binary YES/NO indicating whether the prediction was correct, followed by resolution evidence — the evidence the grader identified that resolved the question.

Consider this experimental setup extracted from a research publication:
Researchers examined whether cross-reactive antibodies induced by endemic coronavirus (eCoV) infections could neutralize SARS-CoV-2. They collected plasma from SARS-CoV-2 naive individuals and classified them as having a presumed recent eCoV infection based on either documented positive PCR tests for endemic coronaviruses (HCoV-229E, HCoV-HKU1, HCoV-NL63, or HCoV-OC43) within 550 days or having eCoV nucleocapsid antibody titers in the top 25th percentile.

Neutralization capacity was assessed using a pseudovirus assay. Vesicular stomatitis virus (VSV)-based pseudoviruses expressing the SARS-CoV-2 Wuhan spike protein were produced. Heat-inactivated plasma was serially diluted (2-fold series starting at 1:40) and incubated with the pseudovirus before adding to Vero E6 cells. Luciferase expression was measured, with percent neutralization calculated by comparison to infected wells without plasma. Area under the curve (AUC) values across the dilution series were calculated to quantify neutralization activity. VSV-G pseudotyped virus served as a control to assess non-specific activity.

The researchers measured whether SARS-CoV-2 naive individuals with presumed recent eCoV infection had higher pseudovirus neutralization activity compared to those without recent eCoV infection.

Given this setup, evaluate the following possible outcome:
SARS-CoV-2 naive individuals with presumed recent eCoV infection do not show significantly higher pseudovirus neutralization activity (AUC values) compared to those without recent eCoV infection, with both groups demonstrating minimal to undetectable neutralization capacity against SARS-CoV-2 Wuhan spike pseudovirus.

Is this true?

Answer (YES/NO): YES